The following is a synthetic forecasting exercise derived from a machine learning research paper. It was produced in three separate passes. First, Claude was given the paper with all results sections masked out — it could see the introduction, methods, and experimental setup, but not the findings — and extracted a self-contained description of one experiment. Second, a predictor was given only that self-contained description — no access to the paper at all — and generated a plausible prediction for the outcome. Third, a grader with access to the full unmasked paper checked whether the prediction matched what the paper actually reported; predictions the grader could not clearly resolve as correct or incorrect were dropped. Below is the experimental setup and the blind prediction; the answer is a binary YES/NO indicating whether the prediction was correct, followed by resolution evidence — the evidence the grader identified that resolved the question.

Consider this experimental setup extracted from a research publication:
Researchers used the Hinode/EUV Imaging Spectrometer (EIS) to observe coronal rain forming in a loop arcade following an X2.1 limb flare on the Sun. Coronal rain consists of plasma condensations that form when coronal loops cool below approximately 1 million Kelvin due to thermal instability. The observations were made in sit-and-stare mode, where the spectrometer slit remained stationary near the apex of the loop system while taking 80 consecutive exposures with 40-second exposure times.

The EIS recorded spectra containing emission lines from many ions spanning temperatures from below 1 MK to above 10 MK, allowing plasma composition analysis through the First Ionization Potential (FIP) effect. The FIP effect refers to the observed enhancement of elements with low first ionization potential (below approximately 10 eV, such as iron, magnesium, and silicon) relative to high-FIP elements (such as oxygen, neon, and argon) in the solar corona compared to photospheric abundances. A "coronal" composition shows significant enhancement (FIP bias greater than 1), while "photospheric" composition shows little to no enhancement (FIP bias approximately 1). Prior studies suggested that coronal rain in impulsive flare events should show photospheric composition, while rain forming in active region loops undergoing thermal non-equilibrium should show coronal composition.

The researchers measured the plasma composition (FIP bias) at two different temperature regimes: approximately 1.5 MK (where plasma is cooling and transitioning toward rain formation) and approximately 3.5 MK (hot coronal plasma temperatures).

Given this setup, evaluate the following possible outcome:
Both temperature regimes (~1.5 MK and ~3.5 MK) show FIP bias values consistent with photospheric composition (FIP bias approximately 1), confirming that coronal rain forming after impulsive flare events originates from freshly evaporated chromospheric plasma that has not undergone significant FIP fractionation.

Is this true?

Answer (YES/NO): NO